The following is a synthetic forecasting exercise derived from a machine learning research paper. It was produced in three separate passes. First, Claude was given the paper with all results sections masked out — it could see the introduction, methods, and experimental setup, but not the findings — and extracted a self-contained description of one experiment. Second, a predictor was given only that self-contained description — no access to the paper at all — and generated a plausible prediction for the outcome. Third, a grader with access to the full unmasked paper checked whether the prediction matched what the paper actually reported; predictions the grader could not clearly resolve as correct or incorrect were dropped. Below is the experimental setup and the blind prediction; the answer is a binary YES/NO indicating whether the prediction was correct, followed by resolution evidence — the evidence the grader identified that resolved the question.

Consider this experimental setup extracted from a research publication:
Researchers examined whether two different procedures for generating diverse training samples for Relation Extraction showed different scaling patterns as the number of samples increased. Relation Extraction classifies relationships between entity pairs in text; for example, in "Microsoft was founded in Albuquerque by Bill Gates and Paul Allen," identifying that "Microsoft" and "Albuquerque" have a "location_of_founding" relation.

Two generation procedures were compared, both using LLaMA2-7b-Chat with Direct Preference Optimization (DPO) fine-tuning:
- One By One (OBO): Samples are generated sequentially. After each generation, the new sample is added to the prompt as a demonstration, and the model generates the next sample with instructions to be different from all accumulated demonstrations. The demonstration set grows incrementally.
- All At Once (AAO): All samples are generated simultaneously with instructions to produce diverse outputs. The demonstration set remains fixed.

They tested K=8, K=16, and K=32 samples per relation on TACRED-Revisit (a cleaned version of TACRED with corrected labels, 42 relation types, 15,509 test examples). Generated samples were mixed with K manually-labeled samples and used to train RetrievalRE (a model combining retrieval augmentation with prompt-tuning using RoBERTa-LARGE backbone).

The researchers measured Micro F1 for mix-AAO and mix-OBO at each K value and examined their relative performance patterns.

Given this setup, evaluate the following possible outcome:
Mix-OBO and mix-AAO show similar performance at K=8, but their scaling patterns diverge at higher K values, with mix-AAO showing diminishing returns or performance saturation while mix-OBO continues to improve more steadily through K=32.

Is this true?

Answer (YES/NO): NO